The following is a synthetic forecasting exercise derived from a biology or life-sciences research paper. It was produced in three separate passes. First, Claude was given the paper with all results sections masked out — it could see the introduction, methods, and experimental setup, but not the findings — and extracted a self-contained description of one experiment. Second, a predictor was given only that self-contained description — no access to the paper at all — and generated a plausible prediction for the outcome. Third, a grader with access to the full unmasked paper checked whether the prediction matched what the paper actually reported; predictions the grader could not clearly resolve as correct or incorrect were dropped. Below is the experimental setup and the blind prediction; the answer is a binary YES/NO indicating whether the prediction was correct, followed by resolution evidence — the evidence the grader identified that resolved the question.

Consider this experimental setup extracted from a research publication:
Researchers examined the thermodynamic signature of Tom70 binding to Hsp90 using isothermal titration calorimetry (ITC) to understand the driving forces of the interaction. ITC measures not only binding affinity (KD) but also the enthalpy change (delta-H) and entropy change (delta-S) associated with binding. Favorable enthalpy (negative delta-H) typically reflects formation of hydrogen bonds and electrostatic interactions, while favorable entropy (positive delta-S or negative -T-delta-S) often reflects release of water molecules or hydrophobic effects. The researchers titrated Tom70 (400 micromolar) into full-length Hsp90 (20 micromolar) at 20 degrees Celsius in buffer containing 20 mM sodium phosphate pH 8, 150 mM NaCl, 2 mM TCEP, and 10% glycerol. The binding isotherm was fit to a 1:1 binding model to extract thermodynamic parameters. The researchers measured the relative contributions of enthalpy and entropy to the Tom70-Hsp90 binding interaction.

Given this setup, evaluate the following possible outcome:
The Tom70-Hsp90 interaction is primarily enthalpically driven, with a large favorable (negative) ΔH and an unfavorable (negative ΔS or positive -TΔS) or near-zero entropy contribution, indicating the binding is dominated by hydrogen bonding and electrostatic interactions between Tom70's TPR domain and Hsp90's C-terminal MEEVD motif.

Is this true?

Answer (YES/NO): NO